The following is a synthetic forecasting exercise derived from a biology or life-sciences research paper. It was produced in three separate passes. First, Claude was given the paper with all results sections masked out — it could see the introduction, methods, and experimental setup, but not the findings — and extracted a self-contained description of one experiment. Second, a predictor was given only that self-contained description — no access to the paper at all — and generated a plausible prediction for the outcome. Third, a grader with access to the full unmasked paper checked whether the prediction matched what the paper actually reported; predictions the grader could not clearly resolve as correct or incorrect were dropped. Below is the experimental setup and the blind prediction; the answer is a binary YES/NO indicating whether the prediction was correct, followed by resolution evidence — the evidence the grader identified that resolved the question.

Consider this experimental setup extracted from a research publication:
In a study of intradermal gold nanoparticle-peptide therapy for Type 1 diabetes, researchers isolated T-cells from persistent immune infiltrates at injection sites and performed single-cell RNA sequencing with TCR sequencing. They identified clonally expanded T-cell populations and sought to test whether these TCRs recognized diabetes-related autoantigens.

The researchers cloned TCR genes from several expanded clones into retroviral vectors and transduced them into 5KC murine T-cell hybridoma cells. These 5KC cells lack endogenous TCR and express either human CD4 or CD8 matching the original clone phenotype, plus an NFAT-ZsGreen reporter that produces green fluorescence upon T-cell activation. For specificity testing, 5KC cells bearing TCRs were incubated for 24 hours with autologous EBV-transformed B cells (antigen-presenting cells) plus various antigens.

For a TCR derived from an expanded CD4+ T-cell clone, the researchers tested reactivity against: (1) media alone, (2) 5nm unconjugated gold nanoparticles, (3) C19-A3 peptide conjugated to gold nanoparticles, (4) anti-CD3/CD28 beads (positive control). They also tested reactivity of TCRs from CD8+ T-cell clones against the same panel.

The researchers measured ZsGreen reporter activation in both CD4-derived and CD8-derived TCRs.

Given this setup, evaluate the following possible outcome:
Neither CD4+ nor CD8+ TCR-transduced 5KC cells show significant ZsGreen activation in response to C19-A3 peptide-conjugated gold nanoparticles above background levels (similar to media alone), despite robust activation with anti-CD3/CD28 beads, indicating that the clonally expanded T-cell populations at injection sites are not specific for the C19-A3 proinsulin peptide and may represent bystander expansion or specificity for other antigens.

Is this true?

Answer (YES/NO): NO